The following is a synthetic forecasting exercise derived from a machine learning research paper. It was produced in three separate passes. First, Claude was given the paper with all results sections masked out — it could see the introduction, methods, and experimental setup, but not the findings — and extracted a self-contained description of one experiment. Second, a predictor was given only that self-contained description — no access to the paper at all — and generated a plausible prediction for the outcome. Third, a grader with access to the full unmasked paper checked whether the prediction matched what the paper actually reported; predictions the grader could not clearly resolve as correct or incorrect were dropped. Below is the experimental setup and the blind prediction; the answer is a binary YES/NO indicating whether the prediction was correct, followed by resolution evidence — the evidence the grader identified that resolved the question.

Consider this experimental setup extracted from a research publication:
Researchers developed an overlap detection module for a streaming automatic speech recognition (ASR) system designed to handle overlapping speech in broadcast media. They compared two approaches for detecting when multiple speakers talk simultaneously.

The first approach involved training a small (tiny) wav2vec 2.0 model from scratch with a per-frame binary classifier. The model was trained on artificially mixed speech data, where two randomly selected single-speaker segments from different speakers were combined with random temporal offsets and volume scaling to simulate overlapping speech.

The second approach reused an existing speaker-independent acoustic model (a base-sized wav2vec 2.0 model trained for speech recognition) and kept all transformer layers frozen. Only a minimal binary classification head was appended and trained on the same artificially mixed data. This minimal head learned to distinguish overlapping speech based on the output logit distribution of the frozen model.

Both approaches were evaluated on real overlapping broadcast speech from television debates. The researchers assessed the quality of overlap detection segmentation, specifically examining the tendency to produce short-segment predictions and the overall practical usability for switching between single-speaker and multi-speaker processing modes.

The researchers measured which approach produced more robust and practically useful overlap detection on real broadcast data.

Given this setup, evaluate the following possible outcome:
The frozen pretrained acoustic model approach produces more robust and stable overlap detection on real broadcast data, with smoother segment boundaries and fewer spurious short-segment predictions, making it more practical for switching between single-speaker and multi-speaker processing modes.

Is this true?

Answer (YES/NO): YES